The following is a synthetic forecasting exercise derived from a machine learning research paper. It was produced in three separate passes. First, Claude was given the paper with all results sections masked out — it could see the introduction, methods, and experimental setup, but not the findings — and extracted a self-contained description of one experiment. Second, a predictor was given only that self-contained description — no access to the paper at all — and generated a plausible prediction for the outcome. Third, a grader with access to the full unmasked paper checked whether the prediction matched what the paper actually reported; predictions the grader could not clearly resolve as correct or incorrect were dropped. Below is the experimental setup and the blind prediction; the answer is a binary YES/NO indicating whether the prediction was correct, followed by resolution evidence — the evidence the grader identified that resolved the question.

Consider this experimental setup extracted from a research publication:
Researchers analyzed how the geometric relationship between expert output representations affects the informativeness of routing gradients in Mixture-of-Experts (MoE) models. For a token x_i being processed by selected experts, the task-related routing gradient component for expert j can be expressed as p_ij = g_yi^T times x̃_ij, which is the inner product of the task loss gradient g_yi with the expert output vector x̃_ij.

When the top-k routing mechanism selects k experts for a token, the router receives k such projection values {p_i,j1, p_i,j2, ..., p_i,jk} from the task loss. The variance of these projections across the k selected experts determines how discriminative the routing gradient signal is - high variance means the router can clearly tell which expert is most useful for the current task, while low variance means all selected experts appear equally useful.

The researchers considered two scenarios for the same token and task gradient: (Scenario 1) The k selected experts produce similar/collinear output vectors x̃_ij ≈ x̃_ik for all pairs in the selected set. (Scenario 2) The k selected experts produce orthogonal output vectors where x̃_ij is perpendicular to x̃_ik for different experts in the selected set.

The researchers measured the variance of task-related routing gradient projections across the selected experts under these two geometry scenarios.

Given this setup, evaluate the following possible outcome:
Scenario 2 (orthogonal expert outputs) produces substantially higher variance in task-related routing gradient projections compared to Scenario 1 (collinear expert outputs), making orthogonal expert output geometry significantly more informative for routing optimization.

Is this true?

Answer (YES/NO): YES